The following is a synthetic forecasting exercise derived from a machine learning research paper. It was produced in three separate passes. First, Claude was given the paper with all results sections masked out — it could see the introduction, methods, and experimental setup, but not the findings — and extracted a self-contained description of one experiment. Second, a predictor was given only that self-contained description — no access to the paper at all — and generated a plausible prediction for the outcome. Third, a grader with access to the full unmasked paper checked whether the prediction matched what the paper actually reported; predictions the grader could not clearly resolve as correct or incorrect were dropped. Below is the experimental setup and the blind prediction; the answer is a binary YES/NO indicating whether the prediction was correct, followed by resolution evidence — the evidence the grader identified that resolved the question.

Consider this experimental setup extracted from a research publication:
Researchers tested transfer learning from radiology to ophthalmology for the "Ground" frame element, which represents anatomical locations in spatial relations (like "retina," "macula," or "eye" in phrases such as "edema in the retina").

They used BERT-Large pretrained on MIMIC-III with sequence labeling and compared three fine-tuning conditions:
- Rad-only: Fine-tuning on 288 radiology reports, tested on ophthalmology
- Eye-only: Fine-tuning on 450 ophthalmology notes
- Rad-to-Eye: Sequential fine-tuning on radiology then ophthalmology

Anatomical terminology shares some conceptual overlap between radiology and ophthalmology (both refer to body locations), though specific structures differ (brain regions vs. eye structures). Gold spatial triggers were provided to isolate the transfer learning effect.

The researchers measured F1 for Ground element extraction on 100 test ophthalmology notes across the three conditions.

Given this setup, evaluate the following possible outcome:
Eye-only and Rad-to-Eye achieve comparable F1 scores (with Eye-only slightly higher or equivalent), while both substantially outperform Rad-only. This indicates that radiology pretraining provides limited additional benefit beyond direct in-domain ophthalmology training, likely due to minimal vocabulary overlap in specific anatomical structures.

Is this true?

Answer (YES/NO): YES